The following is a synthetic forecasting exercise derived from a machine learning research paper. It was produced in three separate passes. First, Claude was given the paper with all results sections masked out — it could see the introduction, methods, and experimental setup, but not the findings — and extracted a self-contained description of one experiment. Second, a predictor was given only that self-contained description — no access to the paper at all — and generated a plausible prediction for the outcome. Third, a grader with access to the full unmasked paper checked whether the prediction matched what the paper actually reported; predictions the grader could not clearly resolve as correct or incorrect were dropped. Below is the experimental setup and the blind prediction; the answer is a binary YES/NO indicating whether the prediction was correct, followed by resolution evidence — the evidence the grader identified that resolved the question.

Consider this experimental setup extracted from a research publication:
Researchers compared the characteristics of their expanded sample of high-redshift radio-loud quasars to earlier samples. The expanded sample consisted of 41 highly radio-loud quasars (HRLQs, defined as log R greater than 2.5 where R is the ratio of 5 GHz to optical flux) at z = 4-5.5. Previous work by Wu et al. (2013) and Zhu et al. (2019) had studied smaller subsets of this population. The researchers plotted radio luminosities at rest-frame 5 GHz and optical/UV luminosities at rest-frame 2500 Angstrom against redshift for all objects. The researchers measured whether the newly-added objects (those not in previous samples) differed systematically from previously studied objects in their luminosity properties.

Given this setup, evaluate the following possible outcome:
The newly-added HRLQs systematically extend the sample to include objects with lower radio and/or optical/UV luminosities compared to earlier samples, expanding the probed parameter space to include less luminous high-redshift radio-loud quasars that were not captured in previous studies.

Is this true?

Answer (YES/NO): YES